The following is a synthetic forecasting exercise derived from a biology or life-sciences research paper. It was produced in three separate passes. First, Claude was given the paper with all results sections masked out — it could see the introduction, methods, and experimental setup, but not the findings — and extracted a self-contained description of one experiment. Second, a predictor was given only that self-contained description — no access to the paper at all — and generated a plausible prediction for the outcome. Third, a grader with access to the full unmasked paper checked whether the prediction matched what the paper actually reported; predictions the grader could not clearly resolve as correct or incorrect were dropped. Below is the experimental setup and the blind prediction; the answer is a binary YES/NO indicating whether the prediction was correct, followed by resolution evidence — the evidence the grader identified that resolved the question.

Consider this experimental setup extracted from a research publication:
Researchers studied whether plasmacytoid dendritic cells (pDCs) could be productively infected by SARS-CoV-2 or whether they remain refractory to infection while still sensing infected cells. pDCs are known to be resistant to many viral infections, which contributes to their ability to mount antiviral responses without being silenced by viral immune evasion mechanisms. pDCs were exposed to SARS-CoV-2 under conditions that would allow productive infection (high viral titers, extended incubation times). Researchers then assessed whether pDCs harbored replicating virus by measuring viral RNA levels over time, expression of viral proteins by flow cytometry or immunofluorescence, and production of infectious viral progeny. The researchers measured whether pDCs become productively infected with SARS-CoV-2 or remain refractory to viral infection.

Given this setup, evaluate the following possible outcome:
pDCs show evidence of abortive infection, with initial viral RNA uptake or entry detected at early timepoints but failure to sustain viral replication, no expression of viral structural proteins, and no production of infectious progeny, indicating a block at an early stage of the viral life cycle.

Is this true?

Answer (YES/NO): NO